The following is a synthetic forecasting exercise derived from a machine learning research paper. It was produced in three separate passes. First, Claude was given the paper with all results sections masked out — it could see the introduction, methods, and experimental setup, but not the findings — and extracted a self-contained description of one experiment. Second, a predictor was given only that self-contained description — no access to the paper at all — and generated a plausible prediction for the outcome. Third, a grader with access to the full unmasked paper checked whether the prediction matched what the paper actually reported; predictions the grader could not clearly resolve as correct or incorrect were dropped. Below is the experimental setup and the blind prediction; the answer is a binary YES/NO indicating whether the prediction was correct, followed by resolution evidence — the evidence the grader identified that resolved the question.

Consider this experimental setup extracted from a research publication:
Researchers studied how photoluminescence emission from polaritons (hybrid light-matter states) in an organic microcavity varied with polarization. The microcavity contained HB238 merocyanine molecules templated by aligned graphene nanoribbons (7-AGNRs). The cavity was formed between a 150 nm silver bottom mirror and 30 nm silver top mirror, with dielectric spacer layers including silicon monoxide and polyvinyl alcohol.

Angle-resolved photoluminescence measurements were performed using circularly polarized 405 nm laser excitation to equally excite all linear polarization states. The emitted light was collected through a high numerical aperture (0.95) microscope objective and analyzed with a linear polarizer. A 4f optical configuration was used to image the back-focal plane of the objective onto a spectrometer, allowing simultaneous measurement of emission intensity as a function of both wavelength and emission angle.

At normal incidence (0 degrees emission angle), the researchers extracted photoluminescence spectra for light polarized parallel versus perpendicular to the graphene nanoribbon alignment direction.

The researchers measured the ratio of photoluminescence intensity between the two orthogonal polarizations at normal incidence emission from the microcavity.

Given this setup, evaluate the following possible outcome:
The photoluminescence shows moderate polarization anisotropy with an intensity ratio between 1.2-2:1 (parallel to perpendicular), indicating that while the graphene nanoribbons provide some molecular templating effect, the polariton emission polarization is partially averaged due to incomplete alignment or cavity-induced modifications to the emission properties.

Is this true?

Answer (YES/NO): NO